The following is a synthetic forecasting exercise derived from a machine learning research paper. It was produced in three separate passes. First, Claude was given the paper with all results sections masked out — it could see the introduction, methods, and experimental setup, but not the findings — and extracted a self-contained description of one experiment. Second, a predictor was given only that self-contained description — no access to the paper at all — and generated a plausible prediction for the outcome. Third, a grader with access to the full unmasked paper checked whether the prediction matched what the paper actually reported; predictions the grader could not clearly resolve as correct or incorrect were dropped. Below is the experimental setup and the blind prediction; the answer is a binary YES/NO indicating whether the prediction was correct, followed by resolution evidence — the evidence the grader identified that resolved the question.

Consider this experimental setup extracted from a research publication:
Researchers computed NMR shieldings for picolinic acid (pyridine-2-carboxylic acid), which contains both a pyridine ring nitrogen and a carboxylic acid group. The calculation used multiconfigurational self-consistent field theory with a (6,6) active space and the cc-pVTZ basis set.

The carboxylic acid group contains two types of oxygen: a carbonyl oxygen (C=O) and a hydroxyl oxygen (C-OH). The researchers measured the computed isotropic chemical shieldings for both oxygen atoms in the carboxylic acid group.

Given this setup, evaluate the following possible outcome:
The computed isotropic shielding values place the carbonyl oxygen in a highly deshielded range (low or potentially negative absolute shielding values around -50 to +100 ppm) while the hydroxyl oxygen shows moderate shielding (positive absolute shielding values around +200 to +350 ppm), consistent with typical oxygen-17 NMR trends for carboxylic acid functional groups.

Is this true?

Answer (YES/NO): NO